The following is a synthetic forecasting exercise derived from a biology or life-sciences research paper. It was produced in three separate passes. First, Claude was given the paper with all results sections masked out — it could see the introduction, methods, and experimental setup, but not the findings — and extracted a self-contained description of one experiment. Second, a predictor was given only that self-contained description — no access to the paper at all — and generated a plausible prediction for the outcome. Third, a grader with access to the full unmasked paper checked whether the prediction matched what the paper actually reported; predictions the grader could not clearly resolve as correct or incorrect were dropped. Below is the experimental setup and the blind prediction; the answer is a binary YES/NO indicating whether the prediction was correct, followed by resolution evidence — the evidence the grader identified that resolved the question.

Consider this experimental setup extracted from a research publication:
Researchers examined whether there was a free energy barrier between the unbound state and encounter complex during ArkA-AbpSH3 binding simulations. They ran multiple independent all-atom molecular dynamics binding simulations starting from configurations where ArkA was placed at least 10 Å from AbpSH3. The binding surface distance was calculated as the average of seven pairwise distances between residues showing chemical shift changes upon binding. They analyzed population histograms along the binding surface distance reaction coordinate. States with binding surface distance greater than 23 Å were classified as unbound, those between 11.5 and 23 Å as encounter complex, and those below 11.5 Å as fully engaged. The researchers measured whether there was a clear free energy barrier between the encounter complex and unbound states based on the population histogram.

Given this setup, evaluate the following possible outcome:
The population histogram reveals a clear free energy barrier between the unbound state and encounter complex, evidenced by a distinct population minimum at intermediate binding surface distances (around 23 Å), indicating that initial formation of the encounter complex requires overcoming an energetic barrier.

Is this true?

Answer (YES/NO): NO